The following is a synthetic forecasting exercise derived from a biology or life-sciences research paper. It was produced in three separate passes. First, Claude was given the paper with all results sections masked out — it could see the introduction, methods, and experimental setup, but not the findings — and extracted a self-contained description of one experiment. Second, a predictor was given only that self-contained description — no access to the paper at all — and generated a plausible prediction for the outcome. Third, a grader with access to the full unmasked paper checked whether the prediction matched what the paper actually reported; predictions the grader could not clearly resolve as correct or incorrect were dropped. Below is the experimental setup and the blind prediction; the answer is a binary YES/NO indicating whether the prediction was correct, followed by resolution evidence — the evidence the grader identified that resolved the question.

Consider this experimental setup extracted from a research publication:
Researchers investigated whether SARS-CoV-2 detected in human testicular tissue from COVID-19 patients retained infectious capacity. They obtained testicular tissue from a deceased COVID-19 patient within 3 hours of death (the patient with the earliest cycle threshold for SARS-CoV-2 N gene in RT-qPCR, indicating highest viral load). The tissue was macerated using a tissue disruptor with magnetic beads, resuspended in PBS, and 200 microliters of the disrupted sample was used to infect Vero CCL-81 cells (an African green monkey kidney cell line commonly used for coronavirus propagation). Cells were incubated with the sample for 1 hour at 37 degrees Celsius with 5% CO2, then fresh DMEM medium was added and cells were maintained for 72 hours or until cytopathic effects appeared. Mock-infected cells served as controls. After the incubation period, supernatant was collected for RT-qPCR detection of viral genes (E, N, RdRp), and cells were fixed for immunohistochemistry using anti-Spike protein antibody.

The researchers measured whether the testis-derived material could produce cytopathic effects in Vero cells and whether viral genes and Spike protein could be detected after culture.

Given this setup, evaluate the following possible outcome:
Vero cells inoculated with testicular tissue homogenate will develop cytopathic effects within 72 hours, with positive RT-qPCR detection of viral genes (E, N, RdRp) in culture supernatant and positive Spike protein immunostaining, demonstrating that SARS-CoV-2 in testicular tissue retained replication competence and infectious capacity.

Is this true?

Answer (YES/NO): YES